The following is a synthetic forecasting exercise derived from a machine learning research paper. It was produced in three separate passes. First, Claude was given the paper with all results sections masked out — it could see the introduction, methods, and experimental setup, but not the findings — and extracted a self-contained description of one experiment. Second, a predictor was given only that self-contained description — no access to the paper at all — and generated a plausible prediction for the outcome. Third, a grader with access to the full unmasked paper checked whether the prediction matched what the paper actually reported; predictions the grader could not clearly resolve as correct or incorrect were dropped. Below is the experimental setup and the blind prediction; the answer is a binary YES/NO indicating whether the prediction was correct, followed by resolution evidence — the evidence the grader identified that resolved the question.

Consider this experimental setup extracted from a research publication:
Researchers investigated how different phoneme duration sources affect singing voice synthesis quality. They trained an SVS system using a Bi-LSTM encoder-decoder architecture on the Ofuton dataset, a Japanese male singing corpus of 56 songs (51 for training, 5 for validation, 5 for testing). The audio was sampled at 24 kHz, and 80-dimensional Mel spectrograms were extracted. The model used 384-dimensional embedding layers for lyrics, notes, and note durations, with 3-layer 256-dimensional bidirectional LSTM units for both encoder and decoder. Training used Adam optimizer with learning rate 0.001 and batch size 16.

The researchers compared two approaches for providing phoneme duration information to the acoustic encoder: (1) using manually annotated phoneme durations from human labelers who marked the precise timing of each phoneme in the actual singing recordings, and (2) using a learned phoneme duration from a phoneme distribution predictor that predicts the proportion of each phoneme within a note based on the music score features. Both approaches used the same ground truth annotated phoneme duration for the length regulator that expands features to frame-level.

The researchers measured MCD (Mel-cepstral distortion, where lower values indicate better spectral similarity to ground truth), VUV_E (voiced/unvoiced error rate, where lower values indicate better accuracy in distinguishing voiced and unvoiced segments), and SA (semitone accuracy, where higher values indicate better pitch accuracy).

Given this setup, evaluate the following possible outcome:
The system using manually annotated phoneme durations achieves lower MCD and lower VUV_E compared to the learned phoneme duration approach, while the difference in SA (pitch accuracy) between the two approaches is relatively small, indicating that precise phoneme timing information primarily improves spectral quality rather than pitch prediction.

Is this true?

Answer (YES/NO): NO